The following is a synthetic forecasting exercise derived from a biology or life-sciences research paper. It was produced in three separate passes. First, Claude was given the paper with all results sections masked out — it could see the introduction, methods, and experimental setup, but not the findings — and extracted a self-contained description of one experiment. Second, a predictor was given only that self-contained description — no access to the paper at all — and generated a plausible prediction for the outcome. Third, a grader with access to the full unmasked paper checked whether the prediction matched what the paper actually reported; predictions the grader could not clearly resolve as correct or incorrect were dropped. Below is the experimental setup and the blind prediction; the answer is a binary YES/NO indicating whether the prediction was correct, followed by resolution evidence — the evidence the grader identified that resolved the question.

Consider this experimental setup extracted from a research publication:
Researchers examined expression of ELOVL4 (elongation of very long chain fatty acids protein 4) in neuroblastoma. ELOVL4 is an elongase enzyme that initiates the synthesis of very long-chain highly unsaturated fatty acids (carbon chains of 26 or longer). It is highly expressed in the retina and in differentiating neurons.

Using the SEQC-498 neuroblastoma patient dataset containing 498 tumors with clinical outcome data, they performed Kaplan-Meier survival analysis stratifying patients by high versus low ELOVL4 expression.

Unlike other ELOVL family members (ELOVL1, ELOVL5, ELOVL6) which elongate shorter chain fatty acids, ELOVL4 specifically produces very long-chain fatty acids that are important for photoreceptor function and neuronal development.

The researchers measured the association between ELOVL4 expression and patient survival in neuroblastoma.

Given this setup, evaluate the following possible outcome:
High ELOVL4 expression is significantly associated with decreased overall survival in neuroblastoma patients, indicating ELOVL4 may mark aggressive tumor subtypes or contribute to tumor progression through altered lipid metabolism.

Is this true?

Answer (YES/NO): NO